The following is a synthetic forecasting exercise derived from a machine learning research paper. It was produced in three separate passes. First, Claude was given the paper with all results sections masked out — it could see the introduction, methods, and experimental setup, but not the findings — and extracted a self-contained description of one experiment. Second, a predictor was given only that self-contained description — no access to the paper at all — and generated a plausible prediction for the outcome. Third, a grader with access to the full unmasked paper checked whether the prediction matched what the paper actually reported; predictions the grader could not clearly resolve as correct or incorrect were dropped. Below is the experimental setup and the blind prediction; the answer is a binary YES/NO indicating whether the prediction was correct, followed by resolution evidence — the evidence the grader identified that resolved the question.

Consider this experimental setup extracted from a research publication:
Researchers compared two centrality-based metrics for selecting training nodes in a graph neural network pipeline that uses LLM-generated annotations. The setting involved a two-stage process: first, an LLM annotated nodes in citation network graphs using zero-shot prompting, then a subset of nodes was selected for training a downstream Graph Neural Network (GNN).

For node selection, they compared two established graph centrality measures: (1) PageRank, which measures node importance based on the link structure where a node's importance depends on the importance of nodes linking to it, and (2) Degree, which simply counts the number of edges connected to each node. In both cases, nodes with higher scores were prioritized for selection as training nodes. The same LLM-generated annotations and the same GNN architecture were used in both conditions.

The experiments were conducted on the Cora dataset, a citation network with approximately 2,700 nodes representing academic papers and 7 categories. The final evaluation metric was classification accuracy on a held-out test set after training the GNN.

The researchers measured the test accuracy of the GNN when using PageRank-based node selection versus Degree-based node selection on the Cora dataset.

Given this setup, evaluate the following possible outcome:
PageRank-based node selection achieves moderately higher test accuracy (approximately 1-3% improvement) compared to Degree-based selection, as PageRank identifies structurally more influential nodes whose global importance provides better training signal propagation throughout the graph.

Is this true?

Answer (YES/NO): YES